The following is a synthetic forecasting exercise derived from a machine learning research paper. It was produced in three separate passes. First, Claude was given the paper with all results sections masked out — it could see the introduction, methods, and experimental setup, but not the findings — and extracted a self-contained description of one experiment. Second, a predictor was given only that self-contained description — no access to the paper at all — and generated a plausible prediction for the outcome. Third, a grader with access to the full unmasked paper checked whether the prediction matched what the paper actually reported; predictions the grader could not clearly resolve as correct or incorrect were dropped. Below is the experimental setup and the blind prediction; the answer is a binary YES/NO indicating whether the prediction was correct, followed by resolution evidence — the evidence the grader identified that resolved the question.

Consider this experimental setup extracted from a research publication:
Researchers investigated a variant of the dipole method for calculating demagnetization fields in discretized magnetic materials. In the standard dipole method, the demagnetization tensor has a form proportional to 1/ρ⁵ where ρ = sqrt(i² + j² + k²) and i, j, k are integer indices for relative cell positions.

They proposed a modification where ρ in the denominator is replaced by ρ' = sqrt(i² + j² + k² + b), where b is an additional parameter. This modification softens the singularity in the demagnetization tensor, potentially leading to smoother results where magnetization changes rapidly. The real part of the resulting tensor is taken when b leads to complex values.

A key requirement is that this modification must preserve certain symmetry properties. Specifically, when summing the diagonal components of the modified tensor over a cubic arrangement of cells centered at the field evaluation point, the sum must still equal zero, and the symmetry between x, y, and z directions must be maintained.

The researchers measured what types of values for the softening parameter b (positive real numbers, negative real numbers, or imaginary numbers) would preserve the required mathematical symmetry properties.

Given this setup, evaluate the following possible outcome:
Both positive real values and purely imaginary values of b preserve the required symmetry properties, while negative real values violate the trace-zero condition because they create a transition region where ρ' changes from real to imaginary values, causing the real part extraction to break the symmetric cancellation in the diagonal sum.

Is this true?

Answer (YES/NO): YES